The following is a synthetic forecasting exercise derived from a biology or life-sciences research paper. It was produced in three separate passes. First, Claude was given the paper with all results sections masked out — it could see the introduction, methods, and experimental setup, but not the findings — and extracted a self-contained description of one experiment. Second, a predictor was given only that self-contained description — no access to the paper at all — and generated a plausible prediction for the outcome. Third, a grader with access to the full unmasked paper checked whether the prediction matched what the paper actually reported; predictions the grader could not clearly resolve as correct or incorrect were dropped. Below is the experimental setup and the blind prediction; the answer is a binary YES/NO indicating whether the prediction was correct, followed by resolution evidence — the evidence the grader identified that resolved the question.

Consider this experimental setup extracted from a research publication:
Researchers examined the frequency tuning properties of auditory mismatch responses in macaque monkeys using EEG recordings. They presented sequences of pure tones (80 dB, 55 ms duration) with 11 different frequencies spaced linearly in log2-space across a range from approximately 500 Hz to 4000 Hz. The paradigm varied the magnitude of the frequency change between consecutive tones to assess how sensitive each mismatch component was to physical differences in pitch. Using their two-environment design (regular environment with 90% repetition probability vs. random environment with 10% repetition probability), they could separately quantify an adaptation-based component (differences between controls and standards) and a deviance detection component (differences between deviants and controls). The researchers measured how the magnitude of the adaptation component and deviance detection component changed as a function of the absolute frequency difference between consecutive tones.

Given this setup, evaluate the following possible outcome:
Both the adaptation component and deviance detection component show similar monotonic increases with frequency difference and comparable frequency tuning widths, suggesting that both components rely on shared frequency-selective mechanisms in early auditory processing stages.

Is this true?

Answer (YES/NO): NO